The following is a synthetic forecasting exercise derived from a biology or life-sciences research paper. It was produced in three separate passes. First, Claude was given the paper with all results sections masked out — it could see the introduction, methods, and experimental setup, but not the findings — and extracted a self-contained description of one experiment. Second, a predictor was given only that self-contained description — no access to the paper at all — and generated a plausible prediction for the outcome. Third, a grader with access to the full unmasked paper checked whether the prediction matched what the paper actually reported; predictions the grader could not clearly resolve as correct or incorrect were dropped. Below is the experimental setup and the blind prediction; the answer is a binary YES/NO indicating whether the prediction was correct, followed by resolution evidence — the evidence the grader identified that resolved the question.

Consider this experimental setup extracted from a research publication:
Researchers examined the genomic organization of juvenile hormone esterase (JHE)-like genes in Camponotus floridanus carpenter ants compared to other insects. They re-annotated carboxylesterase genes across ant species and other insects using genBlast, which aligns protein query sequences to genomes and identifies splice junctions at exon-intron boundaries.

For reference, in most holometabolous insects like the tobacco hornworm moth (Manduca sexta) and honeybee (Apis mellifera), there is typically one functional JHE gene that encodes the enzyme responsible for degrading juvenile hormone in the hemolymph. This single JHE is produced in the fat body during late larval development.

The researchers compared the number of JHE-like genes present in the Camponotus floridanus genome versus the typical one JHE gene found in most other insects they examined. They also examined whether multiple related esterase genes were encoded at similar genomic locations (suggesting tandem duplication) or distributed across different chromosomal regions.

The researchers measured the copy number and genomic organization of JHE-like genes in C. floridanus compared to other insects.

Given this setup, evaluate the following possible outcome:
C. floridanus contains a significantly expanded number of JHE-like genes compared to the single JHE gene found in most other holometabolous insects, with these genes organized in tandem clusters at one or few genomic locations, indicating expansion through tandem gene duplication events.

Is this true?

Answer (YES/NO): YES